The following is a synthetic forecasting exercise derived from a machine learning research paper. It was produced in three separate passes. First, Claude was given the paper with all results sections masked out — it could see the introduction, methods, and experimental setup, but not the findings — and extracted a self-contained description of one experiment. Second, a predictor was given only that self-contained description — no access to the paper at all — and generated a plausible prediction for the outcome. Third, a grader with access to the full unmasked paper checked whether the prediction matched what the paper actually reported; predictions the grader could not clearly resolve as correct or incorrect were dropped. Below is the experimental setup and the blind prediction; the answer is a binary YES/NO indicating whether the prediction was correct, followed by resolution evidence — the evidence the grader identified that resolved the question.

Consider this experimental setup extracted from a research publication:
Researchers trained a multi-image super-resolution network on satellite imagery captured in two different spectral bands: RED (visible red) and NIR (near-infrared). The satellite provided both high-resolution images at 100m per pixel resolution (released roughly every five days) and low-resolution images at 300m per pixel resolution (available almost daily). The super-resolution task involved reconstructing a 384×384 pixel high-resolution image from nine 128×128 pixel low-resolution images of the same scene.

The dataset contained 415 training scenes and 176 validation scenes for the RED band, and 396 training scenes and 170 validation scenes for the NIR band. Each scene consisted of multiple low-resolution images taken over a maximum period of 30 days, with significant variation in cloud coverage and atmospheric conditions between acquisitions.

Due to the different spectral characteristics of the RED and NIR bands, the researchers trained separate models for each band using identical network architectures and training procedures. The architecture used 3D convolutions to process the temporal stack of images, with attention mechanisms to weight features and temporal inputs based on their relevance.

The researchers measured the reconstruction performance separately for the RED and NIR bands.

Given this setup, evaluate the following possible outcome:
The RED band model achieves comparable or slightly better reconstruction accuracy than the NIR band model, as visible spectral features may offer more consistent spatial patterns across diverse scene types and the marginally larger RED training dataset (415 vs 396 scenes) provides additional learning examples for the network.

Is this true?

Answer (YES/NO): NO